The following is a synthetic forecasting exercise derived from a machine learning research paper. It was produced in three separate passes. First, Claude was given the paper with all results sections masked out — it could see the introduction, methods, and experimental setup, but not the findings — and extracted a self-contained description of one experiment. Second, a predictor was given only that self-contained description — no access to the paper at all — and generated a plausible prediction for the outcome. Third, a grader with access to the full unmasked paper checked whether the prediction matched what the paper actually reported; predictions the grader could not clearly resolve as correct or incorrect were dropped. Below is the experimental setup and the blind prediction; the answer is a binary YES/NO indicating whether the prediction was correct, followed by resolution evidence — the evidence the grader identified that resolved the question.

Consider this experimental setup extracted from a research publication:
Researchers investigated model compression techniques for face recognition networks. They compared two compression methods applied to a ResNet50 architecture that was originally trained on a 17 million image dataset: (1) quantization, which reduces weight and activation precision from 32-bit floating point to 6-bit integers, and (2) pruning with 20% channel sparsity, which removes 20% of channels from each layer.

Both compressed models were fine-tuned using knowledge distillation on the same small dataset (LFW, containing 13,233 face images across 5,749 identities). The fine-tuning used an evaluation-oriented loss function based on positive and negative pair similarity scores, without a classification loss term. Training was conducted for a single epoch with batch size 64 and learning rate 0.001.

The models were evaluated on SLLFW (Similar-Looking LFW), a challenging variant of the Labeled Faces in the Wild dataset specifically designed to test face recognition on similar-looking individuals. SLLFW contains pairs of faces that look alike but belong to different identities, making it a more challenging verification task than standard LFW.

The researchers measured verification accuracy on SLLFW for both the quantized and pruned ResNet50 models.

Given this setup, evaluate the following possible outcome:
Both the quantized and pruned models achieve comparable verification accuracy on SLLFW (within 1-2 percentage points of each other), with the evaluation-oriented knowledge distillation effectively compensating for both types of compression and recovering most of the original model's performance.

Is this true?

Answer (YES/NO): NO